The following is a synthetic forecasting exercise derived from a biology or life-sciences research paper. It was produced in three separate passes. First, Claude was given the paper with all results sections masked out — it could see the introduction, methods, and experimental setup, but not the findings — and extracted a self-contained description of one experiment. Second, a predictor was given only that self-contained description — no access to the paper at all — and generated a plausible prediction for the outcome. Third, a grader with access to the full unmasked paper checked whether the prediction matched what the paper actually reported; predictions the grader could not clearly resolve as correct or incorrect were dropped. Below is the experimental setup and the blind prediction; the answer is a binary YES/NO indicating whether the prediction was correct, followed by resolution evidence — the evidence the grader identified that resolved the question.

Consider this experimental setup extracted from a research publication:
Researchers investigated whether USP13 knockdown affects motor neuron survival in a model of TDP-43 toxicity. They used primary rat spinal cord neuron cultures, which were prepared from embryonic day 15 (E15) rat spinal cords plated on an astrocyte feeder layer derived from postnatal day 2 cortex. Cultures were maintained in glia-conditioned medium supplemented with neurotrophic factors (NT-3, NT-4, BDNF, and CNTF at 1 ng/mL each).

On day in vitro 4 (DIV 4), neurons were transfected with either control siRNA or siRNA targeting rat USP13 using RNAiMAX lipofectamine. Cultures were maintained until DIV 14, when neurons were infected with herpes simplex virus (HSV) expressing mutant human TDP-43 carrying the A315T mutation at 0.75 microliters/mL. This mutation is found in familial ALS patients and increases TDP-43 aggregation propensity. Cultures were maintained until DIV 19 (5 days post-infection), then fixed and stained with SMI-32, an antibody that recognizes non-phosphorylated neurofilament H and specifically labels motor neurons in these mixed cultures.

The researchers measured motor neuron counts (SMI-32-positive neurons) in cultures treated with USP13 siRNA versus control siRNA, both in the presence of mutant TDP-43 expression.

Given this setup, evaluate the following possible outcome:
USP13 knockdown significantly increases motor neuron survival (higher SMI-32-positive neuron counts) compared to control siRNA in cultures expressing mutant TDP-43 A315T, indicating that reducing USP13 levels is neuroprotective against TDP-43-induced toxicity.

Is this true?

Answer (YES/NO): YES